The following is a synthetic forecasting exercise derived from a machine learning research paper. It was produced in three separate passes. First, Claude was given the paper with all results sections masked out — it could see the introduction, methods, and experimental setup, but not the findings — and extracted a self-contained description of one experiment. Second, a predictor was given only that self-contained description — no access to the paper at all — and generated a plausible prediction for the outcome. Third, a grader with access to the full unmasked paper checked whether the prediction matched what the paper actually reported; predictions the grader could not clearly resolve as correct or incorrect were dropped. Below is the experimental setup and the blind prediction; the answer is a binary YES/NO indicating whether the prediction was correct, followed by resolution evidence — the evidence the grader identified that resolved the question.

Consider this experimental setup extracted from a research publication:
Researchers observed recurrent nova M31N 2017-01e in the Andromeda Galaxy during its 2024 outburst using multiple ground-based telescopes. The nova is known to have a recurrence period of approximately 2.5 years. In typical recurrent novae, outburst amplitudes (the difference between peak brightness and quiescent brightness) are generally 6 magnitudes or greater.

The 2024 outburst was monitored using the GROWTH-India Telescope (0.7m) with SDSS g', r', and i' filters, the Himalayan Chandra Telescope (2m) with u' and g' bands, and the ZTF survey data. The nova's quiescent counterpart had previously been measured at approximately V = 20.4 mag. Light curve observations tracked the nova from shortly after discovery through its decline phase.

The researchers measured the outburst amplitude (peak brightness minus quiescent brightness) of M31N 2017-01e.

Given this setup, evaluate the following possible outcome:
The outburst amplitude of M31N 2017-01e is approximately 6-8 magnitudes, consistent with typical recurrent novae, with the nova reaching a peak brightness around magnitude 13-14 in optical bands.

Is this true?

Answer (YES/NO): NO